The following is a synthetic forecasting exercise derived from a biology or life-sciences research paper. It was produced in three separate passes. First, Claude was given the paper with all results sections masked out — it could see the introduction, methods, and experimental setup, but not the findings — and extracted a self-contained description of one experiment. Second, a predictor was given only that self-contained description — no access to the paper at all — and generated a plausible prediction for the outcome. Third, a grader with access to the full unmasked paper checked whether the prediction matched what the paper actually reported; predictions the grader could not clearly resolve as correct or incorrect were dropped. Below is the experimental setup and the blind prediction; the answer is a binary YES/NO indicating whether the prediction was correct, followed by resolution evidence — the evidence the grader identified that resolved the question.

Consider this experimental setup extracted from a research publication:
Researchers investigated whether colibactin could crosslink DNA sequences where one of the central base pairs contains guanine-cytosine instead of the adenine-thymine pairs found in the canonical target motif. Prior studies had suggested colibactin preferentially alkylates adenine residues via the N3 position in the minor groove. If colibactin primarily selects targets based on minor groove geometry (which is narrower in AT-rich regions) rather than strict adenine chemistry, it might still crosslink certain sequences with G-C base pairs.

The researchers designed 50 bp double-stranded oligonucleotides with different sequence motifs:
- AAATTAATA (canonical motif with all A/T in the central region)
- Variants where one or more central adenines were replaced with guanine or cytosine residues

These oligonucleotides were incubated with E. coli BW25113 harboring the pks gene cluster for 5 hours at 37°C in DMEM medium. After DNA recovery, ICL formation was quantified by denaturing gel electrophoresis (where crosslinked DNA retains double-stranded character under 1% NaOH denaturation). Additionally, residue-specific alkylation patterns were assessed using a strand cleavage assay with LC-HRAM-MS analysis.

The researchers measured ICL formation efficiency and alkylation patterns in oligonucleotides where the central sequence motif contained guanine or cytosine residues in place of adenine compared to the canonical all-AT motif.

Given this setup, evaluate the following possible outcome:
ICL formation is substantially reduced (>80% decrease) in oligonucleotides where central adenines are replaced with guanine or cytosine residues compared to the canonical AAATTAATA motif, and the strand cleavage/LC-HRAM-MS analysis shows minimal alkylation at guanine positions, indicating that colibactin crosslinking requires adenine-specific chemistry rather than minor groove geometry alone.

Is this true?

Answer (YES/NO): NO